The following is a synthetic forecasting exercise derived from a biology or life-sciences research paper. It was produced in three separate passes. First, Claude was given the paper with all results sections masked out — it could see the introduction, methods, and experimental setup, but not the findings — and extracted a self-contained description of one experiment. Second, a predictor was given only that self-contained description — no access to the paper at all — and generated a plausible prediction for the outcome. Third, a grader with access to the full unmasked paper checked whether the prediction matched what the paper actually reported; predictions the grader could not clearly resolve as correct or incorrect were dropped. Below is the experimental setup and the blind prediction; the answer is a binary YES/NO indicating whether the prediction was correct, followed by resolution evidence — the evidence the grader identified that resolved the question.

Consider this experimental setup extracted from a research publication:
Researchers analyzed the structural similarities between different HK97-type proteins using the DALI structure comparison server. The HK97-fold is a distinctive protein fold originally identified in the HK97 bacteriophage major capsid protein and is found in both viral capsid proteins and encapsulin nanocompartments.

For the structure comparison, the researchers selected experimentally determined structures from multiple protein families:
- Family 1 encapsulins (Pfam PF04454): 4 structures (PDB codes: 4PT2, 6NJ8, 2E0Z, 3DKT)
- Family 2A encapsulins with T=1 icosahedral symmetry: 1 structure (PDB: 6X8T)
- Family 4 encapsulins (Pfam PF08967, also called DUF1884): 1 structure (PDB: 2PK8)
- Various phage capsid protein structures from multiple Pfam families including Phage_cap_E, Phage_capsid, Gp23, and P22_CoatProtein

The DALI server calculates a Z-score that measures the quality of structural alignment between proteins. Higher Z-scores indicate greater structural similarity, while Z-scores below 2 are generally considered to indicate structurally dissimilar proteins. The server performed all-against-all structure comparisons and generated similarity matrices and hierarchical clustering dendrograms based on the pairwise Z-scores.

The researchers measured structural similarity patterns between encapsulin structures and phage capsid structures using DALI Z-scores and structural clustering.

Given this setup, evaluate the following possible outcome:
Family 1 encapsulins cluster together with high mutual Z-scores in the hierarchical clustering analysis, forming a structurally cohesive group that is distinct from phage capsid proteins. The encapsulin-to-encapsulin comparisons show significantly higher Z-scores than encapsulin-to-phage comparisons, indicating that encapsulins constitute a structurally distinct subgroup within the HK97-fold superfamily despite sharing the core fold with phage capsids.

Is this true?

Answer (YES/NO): YES